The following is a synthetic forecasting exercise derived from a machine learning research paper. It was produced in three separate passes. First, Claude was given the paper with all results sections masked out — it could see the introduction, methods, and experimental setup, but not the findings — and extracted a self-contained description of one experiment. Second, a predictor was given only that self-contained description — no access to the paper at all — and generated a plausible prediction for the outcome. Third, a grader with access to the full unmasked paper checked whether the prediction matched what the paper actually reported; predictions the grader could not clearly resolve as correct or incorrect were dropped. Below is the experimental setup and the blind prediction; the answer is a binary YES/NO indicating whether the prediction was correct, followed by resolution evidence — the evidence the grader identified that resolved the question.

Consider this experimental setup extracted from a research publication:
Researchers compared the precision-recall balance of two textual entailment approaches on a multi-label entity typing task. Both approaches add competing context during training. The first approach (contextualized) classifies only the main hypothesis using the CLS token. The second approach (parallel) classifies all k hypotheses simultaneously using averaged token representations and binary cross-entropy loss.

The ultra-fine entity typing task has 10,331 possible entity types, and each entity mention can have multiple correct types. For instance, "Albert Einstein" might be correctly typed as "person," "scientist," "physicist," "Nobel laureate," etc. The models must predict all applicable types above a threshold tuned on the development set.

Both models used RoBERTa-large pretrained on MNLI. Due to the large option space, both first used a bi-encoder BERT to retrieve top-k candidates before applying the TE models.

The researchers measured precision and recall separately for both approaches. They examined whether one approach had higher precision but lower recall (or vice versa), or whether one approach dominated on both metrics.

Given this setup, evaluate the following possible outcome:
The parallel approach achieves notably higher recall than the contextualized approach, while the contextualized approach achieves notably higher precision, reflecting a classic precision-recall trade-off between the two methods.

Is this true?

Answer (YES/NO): NO